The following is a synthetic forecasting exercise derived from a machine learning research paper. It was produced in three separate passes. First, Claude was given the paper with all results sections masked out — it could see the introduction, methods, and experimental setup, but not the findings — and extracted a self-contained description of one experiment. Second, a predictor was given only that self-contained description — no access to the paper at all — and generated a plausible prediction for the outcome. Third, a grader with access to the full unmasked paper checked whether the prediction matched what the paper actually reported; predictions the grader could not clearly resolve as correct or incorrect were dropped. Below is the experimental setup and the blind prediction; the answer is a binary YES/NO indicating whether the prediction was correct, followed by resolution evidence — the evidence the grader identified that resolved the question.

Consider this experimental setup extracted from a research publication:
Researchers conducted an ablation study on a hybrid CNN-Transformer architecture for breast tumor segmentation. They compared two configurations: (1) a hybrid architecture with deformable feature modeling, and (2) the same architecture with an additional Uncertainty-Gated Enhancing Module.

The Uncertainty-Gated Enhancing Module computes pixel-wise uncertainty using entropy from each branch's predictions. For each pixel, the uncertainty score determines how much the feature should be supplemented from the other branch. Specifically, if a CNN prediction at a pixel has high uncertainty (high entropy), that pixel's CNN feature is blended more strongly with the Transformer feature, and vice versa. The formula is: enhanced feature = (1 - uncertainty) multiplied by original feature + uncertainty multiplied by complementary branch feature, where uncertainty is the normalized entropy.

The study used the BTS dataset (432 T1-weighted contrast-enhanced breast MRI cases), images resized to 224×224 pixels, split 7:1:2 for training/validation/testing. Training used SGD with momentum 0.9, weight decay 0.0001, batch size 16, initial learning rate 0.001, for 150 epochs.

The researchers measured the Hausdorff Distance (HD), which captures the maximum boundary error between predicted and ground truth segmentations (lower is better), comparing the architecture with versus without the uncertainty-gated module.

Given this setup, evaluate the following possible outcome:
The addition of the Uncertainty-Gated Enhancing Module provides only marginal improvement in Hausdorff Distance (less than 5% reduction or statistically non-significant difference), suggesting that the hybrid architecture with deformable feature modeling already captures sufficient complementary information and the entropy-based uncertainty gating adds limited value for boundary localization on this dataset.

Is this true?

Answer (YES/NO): YES